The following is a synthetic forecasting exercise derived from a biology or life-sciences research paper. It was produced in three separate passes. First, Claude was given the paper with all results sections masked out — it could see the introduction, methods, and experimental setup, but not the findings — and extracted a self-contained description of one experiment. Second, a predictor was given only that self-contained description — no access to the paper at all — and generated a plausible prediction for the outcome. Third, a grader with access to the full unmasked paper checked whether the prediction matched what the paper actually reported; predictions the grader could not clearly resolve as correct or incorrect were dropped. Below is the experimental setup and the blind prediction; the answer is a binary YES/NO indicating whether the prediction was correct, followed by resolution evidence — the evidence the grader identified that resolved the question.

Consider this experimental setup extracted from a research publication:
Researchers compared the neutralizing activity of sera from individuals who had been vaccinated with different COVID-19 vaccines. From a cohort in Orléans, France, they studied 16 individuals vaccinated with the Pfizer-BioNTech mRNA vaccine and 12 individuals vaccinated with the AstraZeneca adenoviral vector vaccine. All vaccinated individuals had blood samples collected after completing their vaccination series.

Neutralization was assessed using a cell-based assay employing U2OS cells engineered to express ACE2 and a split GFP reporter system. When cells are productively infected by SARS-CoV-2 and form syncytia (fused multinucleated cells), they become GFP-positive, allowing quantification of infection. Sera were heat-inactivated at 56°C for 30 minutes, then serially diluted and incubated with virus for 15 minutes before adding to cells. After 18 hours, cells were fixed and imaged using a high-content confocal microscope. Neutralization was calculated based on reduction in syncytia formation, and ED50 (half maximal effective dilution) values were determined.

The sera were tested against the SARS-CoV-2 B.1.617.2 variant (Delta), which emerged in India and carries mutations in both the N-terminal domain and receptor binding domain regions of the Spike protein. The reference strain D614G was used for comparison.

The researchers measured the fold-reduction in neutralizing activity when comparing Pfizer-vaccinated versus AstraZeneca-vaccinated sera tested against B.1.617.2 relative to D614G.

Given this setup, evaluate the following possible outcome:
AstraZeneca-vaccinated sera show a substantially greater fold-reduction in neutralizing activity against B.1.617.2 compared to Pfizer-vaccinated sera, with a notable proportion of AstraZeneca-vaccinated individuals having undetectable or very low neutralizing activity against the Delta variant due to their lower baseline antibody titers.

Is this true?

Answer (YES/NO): YES